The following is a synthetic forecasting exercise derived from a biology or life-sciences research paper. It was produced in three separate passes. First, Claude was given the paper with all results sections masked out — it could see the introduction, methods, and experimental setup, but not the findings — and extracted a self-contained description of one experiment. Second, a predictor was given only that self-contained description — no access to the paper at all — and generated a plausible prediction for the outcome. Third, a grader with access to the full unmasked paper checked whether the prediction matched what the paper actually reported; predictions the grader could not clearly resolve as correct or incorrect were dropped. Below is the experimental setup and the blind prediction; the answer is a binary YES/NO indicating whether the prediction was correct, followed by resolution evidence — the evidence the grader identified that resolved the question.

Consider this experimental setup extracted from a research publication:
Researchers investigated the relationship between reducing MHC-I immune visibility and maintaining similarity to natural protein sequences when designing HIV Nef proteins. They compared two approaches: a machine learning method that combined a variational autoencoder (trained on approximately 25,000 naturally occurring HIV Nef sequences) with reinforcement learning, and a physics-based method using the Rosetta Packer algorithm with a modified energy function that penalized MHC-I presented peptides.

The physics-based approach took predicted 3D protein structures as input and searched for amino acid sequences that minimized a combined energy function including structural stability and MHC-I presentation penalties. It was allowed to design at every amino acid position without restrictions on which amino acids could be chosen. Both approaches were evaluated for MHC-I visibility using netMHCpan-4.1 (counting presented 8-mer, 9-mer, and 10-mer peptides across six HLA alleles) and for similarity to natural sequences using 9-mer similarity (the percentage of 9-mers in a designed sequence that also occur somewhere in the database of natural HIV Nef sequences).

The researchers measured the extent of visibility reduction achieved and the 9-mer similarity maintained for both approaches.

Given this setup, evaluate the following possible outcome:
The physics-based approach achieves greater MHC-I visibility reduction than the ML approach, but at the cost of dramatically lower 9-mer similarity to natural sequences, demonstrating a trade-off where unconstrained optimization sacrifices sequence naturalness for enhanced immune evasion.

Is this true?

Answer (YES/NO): YES